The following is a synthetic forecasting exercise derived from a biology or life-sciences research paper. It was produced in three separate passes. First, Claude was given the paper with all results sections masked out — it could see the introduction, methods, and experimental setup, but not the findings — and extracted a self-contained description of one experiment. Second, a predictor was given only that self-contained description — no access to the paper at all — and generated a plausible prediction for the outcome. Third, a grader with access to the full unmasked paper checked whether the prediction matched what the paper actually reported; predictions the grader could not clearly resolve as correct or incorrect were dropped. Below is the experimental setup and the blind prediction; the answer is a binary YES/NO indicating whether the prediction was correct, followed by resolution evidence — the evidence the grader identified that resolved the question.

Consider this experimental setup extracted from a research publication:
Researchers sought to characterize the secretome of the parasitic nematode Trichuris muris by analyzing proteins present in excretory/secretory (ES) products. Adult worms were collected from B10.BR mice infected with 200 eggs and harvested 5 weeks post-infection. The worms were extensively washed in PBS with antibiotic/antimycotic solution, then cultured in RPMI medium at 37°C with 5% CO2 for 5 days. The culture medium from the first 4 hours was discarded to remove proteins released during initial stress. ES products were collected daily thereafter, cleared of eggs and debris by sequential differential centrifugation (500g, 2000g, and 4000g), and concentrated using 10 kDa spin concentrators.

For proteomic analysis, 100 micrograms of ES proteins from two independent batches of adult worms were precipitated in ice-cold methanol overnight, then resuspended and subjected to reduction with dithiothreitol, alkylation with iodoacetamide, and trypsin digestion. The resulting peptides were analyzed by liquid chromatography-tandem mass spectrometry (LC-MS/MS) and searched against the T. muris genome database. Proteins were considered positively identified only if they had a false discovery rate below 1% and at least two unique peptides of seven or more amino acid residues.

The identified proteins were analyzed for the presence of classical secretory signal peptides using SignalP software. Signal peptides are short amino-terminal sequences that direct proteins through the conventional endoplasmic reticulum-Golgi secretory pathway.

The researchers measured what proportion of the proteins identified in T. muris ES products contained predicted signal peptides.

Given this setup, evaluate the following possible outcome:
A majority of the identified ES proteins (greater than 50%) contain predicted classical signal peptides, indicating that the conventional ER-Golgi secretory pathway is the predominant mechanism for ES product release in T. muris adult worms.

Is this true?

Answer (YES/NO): NO